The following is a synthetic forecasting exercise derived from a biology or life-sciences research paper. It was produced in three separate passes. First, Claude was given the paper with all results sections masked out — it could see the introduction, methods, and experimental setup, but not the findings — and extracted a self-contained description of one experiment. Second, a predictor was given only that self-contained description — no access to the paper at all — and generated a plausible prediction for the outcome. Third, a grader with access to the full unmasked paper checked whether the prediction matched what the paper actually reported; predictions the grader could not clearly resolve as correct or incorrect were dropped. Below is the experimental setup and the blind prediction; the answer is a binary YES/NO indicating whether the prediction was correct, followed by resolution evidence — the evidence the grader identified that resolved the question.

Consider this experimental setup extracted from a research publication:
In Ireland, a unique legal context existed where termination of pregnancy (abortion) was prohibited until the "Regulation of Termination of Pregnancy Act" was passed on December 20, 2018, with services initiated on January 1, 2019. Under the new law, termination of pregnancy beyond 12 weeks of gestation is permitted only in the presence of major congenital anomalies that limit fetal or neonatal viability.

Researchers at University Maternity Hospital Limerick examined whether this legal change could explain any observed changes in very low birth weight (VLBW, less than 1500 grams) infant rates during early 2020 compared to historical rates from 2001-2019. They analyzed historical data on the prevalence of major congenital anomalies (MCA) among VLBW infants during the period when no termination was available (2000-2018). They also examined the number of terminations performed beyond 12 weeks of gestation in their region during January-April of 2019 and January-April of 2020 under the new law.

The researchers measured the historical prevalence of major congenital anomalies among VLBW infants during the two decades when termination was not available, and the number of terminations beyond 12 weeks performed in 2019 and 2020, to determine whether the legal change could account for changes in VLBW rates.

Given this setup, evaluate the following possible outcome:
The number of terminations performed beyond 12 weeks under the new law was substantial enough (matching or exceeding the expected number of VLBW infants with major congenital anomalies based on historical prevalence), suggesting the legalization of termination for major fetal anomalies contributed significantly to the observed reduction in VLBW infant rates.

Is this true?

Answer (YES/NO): NO